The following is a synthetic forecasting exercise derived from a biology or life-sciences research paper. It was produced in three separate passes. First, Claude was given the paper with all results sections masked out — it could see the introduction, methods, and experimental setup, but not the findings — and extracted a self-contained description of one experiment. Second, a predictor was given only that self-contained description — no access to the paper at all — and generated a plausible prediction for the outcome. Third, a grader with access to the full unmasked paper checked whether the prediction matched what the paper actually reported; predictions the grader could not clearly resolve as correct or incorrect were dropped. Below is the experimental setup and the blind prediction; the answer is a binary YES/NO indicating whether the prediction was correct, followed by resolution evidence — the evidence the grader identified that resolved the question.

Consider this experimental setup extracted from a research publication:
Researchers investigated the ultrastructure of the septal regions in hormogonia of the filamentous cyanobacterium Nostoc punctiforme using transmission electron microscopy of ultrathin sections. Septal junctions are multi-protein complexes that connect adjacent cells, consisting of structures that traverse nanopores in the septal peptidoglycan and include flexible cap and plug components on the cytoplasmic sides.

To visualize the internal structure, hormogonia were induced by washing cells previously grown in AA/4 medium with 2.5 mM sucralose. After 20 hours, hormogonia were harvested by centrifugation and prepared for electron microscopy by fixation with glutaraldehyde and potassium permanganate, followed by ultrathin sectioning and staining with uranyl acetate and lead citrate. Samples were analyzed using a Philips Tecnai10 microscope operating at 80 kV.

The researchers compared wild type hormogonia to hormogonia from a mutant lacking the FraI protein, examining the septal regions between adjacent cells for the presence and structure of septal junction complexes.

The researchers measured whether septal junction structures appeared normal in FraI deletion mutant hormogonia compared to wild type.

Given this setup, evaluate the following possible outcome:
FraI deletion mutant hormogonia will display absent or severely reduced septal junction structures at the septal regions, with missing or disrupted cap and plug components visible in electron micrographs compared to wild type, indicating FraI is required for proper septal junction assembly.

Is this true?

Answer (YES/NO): YES